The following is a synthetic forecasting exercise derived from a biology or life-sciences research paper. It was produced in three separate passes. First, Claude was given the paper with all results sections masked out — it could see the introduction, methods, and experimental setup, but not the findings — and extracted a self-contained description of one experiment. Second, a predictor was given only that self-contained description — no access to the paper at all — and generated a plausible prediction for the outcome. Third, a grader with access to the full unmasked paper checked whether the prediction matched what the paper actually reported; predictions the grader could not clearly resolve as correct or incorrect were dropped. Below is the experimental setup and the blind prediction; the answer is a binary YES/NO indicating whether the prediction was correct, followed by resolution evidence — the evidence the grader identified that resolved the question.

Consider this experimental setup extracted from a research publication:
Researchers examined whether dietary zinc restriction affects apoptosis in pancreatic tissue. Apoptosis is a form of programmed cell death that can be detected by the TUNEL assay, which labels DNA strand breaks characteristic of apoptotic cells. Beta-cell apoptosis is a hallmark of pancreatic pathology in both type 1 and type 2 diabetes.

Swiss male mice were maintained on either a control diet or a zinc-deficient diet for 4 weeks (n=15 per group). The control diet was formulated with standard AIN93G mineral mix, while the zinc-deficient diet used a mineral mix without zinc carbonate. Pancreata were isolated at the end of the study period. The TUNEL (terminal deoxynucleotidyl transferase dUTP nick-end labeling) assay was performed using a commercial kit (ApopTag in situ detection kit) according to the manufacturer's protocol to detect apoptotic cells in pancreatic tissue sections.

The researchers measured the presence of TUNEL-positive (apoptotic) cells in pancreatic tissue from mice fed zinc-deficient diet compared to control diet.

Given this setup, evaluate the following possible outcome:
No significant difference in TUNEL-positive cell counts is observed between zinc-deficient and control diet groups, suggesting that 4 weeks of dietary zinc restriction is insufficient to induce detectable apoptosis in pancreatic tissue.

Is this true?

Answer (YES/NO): NO